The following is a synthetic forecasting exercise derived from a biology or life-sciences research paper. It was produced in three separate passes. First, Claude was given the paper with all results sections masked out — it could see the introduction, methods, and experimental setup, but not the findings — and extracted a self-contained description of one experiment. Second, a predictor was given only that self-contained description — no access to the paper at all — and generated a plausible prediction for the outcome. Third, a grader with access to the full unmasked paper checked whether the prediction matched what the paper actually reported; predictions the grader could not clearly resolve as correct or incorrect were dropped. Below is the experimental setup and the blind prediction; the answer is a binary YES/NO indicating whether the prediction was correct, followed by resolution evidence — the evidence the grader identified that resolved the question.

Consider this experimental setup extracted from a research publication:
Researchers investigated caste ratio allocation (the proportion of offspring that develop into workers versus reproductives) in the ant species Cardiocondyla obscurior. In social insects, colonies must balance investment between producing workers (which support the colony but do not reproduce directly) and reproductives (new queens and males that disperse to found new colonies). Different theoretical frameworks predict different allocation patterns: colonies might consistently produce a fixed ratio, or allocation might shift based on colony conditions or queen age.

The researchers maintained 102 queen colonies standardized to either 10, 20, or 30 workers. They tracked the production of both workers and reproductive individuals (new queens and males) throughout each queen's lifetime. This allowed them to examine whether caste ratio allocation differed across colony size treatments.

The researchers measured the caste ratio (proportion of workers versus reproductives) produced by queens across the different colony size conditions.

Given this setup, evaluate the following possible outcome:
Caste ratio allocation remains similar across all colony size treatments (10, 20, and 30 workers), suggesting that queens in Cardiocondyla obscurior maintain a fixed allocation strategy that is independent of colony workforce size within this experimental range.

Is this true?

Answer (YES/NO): NO